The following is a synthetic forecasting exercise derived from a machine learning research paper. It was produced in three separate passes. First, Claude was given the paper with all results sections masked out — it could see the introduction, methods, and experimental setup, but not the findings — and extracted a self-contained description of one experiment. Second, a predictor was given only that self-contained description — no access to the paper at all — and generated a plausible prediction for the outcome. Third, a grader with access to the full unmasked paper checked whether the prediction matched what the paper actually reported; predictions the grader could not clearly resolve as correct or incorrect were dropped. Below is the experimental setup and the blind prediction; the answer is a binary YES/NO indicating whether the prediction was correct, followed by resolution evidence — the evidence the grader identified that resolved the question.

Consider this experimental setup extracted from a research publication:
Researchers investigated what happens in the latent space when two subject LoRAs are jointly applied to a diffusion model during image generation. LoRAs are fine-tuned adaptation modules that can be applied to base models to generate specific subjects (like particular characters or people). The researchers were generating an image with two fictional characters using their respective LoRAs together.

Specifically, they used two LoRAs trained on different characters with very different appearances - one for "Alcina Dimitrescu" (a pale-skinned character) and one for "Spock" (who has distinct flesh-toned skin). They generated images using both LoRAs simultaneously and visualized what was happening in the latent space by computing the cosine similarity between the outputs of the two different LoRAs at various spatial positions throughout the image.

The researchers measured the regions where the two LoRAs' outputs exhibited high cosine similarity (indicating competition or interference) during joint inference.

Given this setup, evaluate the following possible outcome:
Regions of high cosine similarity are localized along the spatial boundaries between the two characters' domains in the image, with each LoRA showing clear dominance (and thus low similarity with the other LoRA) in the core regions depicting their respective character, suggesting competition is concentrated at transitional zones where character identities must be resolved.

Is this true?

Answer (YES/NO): NO